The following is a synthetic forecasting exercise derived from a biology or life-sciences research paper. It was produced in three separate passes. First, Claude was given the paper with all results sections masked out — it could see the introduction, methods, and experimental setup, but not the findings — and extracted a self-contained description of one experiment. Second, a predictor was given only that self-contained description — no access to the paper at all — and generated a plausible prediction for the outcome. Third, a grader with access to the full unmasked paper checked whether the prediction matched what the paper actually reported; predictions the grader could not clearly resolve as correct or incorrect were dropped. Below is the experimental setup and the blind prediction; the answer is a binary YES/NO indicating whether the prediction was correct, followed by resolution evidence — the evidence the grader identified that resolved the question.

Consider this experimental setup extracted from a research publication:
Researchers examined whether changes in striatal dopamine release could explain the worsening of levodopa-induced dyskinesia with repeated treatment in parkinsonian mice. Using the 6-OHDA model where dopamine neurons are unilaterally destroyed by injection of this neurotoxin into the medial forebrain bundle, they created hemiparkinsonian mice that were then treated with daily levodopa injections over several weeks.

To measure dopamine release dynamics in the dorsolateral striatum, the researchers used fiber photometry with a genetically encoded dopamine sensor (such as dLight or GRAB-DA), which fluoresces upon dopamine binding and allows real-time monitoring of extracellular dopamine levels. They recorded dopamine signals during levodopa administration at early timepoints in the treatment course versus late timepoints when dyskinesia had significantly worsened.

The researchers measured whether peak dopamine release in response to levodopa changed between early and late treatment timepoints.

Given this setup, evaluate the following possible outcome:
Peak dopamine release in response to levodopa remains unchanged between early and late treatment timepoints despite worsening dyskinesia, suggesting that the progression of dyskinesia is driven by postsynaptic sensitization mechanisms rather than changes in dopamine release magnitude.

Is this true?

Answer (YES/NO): YES